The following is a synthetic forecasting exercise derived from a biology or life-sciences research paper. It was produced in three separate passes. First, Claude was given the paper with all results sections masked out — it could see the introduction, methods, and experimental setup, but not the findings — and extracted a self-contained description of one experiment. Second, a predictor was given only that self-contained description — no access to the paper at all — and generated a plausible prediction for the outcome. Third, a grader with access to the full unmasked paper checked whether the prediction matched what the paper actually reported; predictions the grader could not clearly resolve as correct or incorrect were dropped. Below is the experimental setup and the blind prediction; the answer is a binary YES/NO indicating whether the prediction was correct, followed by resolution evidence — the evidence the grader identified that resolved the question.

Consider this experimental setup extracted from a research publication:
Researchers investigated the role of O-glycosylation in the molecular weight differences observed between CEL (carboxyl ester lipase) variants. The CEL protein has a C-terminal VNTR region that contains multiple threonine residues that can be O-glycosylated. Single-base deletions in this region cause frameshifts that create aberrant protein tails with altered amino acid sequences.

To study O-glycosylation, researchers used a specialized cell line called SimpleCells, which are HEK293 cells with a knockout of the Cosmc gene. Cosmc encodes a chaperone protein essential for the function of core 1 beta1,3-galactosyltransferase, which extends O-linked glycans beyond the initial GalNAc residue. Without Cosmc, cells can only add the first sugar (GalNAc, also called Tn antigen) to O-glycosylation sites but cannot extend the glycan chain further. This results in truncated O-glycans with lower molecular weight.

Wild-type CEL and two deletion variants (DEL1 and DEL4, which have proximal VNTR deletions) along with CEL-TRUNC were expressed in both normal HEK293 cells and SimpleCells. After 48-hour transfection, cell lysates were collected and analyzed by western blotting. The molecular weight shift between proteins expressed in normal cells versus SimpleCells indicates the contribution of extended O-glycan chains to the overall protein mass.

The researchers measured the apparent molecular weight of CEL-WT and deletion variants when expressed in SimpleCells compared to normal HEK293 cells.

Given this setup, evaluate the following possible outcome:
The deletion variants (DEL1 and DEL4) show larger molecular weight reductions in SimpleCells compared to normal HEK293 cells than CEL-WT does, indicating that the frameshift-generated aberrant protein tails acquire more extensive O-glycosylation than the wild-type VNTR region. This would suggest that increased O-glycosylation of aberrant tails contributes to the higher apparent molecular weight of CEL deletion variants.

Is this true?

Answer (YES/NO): NO